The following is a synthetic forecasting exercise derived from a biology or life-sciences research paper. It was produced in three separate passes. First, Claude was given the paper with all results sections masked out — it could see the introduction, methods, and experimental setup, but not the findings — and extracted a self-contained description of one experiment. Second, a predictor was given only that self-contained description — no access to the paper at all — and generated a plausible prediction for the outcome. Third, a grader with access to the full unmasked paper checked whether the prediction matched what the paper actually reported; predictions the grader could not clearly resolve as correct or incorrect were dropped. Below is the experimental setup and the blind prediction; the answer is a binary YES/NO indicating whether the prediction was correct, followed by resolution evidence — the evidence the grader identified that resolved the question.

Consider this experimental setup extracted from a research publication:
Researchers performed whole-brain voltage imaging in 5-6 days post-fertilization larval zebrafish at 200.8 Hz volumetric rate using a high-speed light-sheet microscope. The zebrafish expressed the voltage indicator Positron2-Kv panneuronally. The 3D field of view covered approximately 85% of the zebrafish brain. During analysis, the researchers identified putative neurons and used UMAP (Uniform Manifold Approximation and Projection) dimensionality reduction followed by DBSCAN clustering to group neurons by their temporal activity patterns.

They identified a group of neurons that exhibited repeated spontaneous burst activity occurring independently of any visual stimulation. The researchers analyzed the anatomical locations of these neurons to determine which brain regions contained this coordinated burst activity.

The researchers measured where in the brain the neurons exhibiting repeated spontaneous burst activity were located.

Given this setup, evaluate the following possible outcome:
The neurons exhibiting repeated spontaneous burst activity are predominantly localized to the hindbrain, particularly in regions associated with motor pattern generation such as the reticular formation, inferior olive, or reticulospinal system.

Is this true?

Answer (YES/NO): YES